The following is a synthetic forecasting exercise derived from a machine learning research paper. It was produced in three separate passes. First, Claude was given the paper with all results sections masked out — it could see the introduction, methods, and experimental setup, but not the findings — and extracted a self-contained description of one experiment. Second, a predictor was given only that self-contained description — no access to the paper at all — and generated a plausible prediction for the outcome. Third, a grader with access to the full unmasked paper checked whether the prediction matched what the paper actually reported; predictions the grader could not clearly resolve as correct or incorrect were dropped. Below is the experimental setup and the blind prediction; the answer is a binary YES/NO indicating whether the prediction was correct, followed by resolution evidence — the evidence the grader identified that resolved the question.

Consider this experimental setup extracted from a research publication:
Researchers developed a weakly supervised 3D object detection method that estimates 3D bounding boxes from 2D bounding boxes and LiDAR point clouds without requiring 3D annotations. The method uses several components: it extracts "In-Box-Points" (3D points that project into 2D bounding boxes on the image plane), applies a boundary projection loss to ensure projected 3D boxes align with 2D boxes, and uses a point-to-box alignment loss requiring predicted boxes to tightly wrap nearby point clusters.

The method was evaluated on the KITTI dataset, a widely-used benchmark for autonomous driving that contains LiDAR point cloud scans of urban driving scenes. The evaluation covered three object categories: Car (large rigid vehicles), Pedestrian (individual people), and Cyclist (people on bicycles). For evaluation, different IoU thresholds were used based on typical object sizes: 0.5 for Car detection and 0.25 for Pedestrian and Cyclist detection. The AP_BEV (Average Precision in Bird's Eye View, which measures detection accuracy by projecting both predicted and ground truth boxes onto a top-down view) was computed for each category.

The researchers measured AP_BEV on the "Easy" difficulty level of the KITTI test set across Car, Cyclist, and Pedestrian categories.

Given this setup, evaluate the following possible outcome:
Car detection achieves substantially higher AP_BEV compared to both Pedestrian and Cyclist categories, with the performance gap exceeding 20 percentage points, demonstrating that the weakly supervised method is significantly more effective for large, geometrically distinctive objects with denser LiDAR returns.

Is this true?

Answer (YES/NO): NO